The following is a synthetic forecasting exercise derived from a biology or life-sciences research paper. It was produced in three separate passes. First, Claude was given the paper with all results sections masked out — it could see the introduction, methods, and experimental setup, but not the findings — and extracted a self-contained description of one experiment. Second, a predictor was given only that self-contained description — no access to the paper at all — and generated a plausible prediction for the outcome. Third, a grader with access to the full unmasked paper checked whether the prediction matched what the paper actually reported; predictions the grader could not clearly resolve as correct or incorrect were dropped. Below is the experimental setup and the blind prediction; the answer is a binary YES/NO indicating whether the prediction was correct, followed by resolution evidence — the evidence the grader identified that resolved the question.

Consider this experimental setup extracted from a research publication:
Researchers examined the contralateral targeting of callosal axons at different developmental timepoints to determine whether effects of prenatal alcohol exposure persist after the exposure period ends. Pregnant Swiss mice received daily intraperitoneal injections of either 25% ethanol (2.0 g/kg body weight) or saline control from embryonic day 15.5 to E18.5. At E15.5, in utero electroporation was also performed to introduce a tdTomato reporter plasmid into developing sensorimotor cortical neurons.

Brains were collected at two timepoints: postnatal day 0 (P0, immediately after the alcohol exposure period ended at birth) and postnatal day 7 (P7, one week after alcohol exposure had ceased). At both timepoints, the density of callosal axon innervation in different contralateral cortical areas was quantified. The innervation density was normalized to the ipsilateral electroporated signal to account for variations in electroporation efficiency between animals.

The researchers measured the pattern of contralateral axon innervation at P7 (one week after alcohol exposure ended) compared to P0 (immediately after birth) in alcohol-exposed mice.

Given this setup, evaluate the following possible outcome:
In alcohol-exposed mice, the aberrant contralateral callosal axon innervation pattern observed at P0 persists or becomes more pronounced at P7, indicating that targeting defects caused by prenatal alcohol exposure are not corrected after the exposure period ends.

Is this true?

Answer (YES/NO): YES